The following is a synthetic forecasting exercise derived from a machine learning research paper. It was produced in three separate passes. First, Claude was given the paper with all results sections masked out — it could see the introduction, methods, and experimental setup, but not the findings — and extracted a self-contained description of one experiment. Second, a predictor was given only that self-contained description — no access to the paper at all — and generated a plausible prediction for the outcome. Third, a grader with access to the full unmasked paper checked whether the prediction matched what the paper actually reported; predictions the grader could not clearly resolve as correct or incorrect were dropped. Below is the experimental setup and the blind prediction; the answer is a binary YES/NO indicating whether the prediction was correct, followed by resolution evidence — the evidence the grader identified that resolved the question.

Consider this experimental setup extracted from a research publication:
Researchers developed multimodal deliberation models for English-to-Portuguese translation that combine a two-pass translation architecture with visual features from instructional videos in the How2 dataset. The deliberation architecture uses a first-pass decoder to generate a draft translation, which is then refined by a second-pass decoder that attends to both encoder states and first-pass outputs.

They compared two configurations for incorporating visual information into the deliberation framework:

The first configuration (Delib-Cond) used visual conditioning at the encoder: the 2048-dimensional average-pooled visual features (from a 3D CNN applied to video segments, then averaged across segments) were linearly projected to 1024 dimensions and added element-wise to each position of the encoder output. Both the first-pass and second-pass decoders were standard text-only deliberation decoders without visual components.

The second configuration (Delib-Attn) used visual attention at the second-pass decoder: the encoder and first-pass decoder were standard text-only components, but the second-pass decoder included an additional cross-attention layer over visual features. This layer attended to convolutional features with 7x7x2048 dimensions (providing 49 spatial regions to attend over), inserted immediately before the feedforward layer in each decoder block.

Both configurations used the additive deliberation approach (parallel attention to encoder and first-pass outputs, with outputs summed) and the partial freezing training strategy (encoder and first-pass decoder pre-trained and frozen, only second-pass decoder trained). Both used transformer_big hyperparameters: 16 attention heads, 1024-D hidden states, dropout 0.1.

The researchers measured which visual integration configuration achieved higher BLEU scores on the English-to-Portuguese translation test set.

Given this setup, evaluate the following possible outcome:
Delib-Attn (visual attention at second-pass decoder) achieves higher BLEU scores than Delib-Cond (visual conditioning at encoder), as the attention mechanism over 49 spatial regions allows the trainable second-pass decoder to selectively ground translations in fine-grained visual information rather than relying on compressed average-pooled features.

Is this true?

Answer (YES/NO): YES